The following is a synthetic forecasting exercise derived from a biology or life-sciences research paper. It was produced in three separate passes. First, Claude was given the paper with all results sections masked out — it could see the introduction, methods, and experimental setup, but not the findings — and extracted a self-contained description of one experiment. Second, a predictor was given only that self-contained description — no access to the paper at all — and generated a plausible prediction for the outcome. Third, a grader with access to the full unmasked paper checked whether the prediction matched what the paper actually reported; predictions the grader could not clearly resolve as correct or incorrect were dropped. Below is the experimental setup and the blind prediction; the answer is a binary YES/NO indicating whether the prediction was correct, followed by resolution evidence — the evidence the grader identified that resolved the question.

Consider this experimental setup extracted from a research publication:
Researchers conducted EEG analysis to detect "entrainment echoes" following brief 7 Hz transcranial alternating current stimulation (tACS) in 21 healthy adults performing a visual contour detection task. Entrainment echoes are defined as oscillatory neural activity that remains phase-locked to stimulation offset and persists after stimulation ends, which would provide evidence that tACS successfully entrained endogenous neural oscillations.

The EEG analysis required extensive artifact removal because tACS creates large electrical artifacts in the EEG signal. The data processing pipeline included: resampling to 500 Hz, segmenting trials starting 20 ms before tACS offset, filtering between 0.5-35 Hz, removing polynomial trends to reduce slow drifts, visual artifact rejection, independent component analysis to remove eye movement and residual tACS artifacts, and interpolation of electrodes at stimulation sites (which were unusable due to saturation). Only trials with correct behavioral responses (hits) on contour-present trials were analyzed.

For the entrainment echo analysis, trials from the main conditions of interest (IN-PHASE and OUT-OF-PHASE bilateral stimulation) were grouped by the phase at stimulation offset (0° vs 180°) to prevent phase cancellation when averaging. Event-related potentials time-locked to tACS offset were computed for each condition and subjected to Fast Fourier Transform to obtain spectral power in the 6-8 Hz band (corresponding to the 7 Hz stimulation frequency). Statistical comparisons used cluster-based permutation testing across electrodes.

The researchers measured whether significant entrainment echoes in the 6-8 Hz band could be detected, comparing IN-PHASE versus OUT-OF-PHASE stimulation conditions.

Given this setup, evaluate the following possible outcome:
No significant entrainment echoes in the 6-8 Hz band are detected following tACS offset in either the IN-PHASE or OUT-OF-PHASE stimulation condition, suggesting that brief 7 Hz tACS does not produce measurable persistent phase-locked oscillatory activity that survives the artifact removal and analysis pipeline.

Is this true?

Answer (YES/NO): NO